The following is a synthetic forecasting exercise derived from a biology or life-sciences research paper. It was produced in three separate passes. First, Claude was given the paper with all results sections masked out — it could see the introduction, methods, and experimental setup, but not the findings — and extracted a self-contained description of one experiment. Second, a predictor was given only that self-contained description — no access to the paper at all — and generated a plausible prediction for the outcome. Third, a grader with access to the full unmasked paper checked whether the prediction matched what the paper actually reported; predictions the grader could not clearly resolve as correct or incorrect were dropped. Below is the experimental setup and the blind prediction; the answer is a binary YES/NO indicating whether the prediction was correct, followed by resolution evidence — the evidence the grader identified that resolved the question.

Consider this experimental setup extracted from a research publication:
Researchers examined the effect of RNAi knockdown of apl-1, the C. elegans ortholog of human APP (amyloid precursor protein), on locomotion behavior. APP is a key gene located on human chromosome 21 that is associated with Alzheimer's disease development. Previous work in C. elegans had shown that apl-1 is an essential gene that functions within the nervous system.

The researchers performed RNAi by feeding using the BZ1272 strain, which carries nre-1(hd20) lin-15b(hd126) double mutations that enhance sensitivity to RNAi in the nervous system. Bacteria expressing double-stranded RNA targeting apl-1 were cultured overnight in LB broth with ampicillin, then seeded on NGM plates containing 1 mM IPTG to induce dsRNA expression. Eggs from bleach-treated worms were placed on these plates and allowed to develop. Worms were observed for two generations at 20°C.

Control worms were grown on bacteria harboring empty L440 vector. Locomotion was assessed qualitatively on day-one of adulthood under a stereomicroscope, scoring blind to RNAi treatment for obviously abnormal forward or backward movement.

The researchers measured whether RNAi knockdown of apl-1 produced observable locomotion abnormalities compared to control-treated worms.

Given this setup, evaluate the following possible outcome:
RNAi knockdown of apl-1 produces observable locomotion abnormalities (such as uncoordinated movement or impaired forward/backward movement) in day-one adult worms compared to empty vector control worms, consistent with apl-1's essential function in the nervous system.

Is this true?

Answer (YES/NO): YES